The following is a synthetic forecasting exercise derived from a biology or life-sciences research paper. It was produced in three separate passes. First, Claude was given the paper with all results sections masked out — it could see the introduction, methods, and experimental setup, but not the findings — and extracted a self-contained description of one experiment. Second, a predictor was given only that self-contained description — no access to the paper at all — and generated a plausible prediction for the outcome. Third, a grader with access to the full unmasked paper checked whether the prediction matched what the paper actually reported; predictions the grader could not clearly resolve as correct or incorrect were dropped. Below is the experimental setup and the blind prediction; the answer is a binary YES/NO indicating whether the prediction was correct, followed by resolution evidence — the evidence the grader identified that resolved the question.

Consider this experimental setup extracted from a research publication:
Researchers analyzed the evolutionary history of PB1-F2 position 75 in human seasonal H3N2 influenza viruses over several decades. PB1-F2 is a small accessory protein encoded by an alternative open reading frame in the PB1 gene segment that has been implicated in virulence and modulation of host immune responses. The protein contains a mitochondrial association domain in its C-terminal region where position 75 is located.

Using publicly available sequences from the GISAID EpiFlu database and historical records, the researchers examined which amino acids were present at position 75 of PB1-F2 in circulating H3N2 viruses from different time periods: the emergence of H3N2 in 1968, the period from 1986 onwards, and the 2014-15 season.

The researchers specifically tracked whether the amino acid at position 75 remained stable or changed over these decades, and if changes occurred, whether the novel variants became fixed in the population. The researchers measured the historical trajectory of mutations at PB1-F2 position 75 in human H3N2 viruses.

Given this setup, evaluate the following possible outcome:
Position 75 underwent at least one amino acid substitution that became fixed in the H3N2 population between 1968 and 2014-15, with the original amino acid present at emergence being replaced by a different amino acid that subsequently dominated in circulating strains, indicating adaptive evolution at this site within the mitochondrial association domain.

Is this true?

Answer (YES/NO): YES